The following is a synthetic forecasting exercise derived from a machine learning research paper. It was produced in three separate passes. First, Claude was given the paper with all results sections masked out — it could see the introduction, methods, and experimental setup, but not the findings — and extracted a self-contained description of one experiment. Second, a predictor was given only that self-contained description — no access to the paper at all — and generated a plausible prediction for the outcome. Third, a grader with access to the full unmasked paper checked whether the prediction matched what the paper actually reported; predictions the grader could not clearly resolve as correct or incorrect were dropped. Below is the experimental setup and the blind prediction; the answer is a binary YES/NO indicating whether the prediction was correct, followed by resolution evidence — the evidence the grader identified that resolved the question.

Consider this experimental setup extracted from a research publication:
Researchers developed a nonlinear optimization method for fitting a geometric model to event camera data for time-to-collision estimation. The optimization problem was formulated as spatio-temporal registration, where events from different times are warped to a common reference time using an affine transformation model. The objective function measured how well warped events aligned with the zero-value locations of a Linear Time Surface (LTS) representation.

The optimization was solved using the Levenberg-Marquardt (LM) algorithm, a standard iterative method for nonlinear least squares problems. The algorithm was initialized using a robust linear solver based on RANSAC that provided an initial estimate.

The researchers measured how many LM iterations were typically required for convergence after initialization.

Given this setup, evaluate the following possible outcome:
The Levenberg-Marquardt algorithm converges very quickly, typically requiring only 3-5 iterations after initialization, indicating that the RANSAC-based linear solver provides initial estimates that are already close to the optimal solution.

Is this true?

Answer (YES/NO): NO